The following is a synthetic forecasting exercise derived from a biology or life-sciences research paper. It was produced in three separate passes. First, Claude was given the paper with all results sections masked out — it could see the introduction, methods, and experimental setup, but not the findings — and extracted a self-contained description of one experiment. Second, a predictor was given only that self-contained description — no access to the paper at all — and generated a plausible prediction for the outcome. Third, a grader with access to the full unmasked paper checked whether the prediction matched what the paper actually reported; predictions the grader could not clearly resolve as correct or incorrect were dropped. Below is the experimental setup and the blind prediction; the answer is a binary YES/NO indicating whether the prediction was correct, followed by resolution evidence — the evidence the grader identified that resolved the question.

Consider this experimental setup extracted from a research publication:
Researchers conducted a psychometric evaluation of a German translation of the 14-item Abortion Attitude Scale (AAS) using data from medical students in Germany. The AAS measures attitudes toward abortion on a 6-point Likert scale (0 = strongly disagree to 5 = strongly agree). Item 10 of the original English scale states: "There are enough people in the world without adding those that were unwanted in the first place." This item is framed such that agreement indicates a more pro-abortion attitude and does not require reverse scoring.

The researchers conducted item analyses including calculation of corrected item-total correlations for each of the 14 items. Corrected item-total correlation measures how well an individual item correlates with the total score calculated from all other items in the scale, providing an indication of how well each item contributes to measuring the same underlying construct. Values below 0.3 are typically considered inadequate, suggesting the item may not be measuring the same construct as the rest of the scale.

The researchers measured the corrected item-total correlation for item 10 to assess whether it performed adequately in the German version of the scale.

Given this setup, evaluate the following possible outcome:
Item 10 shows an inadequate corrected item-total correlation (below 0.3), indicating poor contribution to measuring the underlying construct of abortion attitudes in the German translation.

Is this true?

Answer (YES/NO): YES